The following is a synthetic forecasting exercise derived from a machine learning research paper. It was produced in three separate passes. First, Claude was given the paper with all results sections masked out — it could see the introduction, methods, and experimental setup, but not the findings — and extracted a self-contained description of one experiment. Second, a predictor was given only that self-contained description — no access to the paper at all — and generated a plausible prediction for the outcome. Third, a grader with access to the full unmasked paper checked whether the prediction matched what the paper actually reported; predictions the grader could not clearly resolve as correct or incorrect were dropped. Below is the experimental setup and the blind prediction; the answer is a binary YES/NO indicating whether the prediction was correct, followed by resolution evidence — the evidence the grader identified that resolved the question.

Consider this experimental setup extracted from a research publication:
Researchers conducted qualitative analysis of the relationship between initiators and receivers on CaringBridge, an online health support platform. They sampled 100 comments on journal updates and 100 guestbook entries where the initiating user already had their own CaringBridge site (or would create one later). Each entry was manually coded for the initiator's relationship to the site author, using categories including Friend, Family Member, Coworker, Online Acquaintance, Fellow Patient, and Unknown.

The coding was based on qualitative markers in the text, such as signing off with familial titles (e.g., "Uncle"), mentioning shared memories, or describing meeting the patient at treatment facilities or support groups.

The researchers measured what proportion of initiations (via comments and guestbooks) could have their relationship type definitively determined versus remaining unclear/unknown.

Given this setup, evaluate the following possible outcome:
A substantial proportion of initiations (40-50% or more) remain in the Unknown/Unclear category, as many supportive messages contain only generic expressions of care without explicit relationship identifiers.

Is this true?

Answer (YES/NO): YES